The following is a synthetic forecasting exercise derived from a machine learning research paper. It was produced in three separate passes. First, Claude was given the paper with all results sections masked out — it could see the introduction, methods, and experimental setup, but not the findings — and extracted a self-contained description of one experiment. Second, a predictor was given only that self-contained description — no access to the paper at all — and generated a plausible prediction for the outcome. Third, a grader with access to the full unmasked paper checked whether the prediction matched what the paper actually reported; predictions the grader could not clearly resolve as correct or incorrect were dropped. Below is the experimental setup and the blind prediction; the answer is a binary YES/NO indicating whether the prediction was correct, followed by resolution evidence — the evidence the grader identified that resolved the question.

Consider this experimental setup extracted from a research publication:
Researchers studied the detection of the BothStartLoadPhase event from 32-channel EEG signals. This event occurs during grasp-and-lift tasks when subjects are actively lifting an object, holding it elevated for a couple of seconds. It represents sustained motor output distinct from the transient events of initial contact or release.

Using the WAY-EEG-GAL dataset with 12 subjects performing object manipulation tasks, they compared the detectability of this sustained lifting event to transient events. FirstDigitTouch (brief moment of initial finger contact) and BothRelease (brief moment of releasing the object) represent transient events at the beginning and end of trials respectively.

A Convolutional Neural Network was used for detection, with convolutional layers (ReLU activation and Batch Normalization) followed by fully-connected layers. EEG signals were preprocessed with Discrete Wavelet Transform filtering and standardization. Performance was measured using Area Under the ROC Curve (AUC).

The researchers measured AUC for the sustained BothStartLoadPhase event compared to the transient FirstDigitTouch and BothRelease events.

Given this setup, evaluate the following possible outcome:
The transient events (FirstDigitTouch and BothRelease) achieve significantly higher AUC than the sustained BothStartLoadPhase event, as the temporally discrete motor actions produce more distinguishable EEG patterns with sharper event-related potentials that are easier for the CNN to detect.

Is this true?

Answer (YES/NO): NO